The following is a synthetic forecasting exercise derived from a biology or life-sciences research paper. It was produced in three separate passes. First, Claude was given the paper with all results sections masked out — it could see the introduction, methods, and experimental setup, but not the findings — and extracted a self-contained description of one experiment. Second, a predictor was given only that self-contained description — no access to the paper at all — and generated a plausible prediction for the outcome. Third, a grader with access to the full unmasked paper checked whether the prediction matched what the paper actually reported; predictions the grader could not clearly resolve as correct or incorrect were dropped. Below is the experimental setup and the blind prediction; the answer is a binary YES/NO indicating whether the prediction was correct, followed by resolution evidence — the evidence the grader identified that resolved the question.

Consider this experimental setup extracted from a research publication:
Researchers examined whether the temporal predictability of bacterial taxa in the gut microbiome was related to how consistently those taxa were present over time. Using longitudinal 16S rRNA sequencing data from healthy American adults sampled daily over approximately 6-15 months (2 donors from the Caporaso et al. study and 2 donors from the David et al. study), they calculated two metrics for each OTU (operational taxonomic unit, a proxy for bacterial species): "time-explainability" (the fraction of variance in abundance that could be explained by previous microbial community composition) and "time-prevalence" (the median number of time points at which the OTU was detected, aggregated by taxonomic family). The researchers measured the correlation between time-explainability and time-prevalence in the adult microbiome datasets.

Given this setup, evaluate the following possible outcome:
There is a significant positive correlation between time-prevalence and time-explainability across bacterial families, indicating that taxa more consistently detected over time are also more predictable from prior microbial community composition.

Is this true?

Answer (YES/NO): YES